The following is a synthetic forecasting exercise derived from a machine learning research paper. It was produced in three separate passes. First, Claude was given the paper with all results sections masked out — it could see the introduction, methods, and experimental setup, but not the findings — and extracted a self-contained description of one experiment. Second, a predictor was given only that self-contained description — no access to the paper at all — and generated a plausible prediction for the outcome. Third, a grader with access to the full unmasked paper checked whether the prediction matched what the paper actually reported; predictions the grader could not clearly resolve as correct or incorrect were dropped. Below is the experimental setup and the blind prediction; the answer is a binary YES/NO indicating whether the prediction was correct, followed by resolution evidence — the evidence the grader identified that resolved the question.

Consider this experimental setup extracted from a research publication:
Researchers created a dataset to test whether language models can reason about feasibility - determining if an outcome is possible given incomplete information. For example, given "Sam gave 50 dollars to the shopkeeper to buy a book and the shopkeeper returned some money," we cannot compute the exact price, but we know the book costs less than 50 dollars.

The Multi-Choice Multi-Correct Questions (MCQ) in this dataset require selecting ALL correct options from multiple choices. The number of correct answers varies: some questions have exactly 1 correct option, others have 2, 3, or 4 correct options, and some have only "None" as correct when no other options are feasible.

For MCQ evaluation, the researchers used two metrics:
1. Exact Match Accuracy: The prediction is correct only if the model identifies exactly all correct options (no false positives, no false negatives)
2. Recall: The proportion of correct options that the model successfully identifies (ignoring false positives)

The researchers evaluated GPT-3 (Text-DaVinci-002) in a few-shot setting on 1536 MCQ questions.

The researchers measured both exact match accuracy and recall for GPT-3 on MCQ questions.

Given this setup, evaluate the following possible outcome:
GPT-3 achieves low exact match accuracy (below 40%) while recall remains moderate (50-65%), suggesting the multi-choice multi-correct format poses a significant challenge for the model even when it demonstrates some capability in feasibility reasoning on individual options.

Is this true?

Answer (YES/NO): NO